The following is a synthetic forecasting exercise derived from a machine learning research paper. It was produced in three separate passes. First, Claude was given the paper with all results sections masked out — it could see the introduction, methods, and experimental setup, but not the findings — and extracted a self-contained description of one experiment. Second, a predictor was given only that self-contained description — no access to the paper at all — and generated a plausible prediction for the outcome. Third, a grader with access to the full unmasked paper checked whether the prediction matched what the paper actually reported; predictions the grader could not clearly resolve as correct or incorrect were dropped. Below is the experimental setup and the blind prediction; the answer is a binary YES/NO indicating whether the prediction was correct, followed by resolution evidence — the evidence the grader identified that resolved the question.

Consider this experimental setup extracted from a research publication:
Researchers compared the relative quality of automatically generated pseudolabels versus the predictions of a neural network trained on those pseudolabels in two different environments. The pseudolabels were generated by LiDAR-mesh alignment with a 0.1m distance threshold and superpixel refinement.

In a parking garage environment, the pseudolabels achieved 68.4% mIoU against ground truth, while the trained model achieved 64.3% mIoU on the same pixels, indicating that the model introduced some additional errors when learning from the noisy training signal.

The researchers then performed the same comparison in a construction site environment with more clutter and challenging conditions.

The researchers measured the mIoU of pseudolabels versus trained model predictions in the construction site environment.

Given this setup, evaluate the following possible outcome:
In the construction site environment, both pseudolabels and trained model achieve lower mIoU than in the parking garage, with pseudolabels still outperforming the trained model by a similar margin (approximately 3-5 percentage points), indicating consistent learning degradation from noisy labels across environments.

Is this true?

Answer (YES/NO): NO